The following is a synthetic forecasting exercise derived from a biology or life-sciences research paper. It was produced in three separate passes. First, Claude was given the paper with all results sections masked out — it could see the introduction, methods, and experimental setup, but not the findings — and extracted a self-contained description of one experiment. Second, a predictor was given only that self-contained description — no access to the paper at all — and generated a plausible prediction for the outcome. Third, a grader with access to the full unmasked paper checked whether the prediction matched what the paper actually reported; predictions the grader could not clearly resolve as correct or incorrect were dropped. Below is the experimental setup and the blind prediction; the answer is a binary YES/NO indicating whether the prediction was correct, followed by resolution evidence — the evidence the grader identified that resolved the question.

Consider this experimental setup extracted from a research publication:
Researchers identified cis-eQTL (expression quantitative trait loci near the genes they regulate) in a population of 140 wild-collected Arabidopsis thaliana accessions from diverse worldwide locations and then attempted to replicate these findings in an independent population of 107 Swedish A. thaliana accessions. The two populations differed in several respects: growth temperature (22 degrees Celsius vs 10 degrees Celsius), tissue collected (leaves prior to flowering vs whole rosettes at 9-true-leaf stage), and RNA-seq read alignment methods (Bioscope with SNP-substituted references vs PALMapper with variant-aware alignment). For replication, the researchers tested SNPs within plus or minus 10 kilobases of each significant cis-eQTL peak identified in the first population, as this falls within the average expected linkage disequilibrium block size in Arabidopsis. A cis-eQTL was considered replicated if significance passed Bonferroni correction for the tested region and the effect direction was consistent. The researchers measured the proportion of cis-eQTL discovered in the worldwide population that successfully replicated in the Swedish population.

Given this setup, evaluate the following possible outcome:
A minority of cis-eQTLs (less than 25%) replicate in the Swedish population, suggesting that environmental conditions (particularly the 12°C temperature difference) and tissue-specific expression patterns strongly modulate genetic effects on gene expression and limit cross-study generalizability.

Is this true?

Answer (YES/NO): NO